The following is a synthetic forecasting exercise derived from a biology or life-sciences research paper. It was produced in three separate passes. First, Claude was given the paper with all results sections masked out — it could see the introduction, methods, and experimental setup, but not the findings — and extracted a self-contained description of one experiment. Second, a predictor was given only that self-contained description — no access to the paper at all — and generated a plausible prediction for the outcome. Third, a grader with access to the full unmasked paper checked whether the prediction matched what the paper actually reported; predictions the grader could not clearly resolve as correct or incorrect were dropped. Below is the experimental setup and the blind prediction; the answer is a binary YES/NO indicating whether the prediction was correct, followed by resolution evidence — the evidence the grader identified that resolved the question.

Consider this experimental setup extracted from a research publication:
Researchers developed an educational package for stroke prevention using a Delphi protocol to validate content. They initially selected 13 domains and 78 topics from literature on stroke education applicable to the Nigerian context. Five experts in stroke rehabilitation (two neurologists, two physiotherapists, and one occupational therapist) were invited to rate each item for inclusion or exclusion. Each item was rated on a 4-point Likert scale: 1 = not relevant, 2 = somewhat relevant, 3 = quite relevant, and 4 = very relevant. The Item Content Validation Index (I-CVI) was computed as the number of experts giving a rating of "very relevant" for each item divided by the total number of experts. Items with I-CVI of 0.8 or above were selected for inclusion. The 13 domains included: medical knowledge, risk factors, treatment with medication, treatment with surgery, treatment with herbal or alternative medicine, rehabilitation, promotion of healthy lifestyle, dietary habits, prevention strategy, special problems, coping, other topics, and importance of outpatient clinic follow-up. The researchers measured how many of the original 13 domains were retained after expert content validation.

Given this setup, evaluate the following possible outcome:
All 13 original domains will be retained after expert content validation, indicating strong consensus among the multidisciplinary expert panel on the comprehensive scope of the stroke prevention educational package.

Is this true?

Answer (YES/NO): NO